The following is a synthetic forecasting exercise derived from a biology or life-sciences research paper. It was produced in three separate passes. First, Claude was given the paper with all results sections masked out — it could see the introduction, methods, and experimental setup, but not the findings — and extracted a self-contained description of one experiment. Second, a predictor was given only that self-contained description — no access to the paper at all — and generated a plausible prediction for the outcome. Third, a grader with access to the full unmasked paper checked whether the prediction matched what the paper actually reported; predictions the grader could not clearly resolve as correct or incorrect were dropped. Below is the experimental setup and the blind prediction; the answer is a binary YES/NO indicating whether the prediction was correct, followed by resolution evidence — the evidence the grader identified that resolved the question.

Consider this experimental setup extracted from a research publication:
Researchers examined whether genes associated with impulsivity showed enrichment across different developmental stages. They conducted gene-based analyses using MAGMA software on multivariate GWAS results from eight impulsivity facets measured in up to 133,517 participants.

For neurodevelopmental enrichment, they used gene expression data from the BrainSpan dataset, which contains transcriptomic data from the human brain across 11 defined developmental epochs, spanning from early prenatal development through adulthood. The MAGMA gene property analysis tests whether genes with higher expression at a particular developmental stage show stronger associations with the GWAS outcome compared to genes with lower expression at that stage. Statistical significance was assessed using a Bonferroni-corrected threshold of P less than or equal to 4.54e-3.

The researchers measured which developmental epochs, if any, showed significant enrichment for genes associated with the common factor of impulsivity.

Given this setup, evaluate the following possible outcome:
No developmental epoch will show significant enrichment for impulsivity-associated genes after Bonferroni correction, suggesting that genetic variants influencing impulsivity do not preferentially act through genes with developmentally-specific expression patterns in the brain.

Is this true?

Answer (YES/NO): YES